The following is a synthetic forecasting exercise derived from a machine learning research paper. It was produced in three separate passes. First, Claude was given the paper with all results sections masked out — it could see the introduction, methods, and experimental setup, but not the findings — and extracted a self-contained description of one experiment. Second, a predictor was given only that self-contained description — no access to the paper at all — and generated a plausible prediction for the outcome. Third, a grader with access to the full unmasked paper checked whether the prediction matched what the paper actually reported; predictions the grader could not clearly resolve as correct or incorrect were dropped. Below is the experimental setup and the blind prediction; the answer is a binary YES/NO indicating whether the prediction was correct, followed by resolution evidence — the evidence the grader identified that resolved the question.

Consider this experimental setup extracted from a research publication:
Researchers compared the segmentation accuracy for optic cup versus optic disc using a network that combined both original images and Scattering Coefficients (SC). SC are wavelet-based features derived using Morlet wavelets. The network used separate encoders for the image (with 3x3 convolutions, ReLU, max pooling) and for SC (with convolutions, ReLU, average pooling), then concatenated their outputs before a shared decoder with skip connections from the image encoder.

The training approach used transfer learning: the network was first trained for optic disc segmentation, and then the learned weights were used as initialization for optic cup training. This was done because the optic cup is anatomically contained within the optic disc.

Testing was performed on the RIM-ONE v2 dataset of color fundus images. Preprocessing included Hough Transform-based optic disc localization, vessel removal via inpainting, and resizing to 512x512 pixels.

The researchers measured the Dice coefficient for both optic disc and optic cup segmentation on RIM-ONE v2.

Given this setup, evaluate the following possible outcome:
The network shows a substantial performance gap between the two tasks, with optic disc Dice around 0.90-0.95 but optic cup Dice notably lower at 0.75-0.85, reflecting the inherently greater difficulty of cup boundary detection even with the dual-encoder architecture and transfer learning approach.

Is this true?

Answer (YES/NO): NO